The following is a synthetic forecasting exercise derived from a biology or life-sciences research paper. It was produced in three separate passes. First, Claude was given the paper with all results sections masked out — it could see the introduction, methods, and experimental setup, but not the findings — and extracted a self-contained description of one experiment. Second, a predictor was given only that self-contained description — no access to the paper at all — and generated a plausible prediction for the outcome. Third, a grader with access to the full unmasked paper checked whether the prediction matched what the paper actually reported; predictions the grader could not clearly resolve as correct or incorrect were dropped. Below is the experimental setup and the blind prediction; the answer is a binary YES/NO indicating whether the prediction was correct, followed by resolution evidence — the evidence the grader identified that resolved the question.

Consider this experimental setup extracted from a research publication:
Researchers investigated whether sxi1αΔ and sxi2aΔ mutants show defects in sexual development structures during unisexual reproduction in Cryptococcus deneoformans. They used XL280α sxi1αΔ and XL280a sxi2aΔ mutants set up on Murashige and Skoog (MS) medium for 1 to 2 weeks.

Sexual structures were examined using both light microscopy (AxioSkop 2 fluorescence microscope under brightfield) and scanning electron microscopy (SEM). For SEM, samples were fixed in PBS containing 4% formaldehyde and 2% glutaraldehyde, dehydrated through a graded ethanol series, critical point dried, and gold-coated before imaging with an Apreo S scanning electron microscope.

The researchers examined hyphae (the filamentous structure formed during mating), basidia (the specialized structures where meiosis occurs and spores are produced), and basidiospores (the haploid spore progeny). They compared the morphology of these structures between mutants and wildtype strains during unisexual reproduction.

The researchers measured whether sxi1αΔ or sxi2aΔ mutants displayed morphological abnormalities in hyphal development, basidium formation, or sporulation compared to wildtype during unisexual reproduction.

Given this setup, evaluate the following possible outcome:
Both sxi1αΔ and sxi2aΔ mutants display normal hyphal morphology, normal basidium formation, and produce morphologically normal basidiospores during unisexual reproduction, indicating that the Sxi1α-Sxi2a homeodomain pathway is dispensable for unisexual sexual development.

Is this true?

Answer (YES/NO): YES